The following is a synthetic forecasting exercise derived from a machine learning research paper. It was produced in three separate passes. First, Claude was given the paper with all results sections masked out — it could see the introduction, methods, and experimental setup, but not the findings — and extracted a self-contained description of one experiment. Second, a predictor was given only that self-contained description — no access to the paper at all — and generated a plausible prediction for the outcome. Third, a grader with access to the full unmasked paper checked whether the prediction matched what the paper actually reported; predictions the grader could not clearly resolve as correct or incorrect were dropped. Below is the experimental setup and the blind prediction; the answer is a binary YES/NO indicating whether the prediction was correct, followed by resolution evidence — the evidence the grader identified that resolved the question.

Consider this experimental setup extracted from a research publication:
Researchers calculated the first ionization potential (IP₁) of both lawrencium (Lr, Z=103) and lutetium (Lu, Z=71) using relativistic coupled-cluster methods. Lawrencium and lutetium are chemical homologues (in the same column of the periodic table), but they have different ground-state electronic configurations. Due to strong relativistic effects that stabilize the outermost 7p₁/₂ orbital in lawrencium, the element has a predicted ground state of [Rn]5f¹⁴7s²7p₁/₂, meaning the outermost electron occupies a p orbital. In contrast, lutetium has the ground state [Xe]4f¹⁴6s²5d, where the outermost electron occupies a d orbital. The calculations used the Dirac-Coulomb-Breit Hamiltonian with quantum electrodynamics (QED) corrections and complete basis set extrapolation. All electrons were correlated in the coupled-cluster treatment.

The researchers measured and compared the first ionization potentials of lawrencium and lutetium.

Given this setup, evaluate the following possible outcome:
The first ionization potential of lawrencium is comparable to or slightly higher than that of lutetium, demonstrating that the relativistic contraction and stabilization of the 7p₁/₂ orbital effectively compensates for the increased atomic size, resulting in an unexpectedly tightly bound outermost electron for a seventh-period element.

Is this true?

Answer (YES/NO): NO